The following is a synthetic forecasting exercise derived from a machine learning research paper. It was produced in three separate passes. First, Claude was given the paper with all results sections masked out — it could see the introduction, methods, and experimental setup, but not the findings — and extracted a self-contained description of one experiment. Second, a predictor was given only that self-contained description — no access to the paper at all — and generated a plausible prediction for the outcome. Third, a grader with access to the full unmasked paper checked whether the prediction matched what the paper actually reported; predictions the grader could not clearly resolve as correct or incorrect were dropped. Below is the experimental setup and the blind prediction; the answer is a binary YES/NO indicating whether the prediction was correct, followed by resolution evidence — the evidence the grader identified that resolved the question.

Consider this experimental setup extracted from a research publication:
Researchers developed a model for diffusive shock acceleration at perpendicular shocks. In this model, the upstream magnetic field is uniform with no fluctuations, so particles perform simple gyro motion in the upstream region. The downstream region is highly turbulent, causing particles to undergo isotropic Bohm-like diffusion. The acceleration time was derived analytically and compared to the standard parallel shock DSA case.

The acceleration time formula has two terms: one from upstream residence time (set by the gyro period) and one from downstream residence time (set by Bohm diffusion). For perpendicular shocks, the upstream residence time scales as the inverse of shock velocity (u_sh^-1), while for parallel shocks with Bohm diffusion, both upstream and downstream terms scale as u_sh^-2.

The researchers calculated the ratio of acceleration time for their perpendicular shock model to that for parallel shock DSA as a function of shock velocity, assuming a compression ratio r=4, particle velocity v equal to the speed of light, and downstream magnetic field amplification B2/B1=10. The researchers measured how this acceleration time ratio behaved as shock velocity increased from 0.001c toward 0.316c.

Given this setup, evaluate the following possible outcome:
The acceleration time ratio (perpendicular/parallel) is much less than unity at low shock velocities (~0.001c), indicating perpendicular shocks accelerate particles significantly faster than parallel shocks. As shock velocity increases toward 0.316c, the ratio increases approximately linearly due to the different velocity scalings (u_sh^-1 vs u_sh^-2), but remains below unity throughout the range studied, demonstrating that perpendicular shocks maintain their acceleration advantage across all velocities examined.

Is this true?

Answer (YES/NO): NO